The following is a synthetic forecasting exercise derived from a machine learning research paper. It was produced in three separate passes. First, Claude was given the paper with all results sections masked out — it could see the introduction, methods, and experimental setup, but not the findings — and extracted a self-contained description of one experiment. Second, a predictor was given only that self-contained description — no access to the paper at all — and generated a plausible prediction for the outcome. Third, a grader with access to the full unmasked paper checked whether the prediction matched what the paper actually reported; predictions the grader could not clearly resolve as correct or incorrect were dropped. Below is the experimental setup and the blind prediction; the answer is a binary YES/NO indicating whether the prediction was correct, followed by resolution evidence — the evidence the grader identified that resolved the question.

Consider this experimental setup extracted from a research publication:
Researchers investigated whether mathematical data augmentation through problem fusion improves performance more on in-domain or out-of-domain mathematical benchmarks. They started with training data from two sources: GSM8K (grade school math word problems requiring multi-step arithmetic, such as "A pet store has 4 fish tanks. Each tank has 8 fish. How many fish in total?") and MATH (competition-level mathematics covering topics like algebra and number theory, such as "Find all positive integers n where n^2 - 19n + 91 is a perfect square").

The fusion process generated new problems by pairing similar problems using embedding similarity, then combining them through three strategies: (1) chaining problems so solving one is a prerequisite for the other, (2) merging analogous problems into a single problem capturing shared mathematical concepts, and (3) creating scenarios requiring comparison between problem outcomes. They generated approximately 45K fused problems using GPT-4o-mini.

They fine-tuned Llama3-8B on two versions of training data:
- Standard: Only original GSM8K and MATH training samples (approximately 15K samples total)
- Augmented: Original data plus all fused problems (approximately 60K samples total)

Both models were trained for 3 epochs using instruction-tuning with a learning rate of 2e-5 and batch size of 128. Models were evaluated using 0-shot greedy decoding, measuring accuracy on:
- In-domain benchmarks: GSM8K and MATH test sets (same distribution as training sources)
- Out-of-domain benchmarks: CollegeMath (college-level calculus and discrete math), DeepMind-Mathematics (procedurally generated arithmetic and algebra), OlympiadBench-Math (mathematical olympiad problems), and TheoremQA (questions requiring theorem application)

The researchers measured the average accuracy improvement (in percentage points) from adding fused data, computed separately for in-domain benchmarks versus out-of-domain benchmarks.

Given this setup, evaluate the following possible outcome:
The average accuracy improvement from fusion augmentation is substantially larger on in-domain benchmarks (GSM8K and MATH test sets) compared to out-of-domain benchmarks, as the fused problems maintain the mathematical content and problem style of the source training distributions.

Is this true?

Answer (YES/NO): YES